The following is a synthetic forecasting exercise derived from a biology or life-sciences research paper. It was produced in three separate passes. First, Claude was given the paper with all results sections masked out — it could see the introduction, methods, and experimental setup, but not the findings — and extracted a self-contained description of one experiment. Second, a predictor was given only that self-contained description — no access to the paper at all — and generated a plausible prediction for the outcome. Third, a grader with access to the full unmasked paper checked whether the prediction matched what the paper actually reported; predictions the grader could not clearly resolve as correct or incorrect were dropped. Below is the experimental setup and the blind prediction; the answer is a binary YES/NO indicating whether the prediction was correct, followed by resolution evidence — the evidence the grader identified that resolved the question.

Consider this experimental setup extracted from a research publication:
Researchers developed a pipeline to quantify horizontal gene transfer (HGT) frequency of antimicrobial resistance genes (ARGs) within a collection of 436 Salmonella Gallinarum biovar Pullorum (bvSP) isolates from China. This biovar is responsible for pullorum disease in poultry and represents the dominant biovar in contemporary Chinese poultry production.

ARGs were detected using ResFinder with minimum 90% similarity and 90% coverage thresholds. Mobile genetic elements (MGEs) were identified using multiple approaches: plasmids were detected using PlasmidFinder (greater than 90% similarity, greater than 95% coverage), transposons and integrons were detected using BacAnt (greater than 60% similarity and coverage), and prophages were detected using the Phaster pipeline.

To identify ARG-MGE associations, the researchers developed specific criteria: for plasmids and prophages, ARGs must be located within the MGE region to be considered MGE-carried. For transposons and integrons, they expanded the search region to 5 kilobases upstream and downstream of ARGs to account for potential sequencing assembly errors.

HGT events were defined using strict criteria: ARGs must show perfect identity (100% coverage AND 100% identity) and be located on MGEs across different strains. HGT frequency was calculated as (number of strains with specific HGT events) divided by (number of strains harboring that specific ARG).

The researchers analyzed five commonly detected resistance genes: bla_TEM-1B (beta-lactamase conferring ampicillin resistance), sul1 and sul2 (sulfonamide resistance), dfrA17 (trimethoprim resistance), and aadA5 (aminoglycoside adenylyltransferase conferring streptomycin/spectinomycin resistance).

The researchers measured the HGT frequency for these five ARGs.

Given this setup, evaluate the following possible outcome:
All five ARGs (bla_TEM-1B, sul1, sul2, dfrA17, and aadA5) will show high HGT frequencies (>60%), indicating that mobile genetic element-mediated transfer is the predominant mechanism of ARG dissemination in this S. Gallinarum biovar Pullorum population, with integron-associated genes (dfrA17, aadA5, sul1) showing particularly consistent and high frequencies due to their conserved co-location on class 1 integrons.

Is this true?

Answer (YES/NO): NO